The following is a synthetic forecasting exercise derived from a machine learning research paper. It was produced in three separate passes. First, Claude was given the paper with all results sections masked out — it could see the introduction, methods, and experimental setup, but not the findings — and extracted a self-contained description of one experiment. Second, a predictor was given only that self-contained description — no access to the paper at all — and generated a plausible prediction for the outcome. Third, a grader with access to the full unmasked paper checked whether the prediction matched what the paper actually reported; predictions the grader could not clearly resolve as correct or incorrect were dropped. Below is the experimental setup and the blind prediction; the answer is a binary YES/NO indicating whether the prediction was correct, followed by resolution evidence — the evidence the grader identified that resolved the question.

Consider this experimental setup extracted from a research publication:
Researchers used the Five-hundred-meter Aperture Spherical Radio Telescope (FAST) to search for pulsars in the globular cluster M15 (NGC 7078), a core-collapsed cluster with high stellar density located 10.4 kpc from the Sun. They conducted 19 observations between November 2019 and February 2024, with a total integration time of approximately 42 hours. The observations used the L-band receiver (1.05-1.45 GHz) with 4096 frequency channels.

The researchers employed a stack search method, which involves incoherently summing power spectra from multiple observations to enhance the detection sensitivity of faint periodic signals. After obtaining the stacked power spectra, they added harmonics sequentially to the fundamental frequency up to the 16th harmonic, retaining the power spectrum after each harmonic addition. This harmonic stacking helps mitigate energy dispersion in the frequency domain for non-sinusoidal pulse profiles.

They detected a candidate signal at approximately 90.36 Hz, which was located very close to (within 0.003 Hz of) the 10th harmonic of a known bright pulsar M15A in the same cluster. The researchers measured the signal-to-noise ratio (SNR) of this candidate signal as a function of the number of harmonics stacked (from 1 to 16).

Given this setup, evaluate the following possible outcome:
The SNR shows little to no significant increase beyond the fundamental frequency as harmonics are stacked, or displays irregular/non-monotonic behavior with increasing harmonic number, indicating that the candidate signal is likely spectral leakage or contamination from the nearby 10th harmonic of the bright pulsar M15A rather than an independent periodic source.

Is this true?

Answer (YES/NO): NO